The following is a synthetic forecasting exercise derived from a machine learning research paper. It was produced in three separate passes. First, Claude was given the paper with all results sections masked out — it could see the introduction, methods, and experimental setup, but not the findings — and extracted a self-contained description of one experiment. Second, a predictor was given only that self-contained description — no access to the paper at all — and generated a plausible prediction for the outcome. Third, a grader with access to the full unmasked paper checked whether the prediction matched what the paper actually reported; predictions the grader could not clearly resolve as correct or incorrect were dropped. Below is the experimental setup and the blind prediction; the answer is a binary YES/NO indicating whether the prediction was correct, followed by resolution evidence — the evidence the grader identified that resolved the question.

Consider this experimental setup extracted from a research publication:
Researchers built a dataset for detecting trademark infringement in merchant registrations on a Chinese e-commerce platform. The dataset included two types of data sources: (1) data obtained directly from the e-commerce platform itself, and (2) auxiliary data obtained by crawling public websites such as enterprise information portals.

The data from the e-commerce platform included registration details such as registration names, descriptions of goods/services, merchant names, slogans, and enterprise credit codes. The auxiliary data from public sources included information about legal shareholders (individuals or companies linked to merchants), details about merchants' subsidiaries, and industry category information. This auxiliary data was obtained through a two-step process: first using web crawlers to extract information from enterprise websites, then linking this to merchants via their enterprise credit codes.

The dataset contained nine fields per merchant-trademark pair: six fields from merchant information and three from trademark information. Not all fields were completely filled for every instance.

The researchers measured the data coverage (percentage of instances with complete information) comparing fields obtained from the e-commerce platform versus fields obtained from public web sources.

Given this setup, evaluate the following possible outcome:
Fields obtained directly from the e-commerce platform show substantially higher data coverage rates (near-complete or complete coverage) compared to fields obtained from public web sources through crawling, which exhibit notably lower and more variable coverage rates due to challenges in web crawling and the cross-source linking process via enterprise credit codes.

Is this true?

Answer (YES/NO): YES